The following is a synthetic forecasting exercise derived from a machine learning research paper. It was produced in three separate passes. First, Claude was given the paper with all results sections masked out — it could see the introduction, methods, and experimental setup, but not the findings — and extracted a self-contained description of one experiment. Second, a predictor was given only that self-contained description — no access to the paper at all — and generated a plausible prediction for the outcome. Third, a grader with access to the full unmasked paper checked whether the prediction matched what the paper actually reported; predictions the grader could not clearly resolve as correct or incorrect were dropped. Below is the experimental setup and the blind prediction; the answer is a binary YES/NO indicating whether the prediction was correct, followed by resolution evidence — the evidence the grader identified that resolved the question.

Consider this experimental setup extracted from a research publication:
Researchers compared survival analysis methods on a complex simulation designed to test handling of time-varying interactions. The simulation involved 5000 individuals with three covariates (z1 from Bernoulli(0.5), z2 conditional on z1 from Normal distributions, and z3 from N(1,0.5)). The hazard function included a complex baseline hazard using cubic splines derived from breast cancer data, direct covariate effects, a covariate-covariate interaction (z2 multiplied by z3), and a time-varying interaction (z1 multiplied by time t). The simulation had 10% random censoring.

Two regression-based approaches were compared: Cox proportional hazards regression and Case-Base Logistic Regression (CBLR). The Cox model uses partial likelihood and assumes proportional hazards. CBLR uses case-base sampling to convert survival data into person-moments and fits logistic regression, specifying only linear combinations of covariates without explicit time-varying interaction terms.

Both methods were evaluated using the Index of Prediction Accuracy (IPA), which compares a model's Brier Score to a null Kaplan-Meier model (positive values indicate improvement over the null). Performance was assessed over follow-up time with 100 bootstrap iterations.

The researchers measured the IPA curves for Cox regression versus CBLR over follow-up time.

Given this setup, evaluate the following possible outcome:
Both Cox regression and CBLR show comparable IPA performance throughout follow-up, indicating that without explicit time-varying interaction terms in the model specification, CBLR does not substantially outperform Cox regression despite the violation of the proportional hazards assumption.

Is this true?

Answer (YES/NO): YES